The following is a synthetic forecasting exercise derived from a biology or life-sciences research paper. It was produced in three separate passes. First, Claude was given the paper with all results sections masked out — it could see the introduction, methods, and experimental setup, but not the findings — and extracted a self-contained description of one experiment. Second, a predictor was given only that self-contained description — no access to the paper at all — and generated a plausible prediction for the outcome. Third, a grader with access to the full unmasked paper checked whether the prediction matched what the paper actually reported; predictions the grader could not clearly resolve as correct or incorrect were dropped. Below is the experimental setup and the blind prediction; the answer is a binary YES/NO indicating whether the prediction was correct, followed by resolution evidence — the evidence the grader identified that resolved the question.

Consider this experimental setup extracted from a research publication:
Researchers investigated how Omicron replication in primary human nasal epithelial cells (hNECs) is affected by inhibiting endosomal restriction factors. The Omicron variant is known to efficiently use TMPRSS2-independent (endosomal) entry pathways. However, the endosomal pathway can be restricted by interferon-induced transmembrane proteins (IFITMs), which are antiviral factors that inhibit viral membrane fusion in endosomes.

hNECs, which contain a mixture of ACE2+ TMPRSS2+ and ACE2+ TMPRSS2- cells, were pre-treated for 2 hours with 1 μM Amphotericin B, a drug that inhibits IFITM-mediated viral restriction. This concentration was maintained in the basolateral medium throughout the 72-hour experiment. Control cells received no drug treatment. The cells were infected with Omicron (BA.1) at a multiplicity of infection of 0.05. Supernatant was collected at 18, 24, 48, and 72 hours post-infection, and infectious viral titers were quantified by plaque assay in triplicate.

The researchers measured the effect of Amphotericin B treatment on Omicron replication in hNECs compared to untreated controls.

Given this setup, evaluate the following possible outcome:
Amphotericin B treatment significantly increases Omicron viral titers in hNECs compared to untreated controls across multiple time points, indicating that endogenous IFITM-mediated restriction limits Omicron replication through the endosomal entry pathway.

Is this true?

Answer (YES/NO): NO